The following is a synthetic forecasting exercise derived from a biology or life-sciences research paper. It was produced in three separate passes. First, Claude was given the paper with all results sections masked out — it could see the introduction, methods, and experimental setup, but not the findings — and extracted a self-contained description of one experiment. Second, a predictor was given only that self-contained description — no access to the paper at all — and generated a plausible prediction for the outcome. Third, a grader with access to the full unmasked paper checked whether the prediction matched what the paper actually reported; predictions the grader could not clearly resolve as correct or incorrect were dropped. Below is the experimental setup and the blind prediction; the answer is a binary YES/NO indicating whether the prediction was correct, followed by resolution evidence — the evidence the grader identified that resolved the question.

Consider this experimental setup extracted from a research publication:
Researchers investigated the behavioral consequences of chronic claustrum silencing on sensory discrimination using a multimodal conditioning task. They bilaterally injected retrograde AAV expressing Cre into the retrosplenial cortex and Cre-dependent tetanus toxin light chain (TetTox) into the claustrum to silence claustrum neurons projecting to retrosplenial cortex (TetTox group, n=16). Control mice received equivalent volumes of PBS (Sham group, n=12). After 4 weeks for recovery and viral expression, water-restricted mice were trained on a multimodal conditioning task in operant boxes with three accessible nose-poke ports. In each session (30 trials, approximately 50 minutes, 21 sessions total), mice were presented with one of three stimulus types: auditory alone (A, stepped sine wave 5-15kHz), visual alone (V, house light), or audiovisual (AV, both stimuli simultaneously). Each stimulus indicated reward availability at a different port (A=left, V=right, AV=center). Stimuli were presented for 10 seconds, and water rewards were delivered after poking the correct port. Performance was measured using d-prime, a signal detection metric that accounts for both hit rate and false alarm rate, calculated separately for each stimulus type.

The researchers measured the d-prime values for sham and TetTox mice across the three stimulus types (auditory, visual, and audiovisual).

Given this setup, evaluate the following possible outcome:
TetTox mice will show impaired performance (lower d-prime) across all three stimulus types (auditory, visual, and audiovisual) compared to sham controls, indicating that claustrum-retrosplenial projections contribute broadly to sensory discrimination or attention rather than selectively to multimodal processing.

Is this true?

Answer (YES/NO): NO